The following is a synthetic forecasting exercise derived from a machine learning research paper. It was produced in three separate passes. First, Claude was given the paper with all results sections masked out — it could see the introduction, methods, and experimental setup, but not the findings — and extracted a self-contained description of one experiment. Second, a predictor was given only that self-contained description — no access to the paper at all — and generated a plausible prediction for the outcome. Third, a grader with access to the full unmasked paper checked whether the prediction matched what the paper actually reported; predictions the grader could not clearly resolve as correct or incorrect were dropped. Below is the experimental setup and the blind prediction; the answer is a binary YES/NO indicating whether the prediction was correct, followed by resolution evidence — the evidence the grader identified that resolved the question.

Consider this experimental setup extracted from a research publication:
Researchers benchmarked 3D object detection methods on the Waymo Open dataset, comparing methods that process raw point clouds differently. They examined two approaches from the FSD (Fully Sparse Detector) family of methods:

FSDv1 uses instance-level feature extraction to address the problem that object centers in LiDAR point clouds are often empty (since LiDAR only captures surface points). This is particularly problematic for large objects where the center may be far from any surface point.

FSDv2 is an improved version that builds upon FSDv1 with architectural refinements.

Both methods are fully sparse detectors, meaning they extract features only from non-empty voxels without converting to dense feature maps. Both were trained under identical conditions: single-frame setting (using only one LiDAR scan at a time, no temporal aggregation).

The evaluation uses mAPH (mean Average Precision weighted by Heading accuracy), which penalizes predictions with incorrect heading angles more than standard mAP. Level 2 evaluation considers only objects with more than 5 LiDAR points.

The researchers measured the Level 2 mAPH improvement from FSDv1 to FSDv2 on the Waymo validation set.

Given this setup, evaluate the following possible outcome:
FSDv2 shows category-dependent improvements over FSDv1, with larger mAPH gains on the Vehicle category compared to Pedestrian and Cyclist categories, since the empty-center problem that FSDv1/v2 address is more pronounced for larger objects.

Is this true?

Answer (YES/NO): NO